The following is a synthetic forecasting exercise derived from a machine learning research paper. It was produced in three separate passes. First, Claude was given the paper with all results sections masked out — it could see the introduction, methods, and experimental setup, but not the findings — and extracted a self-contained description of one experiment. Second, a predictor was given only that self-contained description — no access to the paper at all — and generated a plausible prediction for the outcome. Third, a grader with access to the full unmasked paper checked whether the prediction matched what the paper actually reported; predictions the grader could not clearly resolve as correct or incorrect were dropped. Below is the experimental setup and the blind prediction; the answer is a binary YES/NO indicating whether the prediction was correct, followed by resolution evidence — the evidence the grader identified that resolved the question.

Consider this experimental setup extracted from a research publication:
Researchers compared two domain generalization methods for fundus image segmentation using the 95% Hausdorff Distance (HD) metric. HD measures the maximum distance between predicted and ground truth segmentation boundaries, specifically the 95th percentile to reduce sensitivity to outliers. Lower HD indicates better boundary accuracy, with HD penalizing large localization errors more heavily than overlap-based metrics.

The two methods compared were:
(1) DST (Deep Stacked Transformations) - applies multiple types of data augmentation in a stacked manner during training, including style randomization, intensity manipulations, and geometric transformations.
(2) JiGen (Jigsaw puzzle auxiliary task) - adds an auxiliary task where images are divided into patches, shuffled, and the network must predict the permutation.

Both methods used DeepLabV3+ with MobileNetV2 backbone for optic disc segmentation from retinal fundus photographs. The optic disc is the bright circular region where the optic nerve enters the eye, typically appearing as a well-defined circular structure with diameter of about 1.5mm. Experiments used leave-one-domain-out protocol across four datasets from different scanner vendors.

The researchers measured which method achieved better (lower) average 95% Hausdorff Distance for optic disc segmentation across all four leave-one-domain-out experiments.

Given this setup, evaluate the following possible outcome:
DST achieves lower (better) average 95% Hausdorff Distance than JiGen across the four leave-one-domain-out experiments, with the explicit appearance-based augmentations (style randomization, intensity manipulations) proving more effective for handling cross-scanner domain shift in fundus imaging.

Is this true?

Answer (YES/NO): YES